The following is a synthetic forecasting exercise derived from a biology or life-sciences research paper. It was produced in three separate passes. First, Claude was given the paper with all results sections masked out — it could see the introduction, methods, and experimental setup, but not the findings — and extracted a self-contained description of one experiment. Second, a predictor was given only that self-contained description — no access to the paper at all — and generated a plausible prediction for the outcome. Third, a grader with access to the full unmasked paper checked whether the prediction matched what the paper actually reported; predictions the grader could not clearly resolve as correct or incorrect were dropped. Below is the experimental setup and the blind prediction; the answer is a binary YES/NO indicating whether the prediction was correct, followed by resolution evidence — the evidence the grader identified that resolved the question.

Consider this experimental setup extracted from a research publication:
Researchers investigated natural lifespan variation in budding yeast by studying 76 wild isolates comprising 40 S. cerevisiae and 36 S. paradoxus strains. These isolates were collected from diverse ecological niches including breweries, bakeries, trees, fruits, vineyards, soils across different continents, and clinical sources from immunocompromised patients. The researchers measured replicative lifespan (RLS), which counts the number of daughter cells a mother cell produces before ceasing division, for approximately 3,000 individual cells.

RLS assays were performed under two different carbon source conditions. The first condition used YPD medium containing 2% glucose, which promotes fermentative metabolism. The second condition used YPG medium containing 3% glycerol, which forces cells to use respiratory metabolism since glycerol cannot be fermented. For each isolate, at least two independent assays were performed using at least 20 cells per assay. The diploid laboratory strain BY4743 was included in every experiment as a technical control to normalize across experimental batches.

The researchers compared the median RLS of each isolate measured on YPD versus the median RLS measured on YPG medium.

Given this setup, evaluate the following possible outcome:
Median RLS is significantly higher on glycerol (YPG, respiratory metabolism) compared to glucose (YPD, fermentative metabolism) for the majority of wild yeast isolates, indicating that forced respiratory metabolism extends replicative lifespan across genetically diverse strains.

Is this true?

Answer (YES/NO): NO